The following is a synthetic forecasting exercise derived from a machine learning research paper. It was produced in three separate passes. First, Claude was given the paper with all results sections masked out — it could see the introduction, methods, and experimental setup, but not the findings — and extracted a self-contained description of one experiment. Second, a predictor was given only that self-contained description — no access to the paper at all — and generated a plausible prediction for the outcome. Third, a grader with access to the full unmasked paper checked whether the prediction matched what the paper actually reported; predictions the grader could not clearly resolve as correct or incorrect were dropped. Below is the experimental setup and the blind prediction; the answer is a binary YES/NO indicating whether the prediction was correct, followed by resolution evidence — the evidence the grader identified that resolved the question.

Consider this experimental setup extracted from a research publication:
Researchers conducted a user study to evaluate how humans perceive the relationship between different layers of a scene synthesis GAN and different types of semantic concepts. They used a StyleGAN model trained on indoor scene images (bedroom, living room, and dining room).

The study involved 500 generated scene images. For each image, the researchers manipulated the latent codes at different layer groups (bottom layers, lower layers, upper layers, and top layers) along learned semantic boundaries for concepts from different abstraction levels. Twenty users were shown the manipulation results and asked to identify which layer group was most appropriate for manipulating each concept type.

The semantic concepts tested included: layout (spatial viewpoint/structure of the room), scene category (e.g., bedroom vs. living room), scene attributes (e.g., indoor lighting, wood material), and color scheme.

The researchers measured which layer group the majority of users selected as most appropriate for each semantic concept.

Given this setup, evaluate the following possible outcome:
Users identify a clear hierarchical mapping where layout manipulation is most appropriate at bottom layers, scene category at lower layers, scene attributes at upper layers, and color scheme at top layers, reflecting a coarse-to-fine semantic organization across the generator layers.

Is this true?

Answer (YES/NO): YES